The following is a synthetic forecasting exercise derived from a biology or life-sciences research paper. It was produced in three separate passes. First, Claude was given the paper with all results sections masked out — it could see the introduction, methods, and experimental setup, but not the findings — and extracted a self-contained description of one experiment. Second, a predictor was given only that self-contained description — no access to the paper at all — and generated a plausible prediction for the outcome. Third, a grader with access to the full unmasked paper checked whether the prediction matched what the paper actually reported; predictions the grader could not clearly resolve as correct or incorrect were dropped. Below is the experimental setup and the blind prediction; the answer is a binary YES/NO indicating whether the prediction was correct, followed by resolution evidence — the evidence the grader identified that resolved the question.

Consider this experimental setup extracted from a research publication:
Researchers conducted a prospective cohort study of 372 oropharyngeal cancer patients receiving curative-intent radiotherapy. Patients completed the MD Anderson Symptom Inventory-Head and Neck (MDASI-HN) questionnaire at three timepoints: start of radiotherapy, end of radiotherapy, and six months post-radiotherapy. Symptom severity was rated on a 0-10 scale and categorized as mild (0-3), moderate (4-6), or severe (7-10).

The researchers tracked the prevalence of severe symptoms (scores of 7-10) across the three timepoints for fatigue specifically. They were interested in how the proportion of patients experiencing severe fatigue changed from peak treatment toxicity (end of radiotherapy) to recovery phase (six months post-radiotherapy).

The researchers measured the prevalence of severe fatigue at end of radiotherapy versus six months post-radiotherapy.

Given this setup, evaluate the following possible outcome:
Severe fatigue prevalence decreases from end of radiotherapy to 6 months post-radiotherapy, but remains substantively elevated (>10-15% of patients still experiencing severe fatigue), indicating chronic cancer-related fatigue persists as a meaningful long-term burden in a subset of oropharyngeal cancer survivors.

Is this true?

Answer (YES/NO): NO